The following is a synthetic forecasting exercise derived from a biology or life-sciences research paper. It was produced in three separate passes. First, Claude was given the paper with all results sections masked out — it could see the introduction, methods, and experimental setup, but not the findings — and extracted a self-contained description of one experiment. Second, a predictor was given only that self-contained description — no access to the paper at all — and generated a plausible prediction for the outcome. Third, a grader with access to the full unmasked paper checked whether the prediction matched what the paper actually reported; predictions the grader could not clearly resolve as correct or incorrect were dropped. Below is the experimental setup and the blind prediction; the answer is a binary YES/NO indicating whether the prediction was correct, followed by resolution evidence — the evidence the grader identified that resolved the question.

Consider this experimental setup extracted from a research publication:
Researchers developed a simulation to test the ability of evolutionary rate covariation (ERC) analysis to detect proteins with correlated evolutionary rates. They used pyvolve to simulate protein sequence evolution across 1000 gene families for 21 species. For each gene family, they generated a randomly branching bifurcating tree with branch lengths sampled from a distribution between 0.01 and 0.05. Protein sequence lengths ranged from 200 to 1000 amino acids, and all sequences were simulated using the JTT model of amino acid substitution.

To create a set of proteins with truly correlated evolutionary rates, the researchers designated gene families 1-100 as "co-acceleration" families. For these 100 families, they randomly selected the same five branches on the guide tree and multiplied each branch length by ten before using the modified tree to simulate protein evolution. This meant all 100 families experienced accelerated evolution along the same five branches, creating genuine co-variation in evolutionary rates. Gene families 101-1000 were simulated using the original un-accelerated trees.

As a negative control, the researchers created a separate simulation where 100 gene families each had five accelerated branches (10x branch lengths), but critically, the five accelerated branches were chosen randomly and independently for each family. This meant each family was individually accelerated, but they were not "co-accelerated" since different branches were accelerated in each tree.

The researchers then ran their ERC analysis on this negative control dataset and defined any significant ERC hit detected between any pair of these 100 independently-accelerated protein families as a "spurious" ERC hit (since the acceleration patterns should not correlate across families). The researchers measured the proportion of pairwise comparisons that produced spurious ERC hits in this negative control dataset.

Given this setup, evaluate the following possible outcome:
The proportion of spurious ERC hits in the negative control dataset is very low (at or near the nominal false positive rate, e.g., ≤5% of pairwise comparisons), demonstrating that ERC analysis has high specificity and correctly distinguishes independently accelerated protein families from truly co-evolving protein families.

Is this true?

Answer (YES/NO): NO